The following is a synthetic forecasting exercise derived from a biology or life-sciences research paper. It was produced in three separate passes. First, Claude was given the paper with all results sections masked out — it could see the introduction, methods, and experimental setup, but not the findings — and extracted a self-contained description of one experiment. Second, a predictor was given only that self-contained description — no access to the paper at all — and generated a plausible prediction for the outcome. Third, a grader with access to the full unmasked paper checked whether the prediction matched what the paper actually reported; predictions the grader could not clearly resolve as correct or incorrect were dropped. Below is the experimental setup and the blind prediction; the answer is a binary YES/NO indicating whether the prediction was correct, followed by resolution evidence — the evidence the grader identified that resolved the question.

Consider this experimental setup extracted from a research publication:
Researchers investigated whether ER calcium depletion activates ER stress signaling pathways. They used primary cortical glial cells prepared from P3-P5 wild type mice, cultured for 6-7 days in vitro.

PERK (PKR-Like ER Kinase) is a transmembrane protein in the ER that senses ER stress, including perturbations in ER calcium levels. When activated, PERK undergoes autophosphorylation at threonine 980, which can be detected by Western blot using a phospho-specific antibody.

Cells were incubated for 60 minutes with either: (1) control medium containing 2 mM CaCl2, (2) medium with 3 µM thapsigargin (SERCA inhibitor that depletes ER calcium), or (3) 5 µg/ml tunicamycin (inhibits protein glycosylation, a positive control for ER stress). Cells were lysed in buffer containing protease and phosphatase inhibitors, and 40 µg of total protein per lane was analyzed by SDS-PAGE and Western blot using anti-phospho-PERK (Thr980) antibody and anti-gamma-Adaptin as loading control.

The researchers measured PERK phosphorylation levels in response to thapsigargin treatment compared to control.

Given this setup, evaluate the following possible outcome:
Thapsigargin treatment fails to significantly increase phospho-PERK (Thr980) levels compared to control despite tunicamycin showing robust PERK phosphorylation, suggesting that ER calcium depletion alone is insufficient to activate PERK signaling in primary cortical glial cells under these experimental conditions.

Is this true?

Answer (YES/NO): NO